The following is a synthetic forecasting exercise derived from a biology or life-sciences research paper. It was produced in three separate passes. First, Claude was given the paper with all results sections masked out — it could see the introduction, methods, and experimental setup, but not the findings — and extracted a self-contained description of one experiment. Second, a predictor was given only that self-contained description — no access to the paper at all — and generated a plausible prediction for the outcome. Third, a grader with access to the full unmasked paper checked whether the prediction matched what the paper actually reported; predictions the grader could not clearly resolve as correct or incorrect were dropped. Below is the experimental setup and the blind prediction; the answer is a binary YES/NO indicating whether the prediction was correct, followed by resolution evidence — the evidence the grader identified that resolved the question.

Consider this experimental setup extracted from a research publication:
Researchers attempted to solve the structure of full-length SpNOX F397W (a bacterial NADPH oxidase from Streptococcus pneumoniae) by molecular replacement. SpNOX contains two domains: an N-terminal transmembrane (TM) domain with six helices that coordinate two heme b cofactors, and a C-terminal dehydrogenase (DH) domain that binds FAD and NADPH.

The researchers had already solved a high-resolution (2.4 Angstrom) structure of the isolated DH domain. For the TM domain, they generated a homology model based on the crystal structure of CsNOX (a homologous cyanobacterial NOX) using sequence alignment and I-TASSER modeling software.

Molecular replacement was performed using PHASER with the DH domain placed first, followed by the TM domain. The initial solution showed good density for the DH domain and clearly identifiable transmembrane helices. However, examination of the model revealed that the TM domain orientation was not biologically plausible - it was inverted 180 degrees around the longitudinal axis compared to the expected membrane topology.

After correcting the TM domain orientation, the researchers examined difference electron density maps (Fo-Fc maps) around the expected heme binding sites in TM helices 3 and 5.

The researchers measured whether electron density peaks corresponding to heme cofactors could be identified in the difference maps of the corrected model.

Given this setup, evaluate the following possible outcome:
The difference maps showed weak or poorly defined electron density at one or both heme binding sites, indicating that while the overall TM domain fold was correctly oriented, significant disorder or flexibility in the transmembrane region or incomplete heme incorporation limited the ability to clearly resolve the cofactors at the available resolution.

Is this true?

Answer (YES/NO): NO